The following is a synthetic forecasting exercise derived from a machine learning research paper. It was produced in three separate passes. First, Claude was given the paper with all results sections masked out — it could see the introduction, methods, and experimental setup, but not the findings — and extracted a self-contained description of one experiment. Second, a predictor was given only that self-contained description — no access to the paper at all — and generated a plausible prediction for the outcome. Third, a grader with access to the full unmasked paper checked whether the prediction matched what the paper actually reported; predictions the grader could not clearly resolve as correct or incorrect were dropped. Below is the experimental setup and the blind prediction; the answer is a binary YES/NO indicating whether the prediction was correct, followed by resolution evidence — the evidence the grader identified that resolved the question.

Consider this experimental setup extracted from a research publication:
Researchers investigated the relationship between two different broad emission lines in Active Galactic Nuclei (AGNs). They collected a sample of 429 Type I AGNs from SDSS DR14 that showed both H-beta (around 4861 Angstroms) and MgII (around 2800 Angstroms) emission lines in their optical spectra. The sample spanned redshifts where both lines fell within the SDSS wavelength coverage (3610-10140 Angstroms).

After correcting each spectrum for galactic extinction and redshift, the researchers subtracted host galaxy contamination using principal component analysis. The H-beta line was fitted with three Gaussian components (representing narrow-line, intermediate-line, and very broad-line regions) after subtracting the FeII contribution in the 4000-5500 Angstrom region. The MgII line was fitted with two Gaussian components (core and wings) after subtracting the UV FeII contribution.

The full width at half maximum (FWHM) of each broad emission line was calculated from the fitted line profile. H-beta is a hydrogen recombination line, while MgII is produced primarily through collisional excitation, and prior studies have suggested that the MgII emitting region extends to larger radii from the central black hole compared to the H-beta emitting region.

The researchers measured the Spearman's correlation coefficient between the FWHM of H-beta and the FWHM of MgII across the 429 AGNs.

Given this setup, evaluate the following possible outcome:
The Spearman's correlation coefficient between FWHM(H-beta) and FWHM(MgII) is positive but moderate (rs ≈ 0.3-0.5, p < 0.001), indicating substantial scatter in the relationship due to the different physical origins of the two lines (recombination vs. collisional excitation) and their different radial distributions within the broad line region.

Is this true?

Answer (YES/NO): NO